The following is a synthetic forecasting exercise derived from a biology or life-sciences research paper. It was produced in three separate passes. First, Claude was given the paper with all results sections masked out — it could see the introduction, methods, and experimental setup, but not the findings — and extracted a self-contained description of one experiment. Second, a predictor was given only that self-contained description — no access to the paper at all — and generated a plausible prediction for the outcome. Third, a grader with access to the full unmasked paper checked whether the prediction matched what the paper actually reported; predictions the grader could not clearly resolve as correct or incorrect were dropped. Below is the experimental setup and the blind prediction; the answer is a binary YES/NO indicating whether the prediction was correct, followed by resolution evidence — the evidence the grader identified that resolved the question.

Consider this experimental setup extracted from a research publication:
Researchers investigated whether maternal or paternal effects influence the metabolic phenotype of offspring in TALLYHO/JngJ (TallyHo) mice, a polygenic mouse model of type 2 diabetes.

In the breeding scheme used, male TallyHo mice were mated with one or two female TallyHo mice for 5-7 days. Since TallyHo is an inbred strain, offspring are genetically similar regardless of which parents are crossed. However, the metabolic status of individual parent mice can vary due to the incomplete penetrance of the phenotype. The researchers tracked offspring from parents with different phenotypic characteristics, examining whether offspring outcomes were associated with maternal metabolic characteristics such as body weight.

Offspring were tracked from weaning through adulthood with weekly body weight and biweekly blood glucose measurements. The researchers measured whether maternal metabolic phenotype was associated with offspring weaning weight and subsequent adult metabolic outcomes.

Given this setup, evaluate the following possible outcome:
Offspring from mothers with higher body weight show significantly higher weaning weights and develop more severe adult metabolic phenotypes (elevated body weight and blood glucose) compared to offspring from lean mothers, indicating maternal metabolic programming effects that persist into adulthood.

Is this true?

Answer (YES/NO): NO